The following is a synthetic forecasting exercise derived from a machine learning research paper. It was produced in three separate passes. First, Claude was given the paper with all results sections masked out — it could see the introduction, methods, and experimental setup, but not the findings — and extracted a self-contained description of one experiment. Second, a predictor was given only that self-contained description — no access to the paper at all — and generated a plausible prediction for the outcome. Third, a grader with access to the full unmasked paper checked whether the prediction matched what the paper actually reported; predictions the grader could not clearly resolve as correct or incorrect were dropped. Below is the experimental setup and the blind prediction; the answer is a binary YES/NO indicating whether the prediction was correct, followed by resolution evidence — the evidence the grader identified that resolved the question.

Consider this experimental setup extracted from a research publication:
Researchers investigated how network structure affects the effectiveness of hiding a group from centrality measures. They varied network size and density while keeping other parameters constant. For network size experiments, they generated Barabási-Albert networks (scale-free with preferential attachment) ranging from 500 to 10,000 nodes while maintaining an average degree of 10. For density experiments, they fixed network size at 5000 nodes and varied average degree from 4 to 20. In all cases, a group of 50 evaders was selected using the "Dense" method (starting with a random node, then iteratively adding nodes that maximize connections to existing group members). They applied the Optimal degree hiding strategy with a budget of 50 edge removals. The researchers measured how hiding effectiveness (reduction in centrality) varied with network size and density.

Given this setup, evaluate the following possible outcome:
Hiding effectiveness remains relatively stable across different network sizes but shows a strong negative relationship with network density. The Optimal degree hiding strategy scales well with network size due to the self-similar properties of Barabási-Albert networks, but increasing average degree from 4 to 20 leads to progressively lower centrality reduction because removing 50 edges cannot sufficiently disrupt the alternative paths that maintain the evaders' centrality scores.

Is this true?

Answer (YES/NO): NO